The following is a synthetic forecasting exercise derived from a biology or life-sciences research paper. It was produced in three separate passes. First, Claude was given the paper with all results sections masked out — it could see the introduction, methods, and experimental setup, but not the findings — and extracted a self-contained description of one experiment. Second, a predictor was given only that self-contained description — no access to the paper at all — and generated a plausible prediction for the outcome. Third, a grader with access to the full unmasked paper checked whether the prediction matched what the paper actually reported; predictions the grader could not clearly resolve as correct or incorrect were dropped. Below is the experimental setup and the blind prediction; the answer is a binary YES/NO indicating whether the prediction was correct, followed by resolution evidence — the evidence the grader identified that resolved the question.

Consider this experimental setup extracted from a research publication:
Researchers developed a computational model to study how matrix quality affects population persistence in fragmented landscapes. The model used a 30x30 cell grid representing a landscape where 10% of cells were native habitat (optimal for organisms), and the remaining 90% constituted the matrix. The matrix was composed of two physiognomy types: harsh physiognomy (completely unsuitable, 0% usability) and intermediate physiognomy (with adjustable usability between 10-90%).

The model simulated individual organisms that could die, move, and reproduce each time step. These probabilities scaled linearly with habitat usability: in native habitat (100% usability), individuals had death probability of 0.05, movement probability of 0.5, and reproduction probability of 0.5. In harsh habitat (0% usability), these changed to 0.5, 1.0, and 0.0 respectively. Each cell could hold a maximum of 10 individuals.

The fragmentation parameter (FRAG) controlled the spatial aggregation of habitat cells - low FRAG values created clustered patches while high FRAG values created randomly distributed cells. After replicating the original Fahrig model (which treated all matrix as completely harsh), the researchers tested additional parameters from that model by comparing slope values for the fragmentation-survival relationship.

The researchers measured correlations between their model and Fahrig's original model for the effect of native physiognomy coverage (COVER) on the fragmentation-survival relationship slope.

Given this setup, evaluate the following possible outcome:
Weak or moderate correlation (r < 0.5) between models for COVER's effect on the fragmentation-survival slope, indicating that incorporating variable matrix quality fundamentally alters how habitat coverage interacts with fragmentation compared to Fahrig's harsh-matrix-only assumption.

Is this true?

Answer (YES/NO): NO